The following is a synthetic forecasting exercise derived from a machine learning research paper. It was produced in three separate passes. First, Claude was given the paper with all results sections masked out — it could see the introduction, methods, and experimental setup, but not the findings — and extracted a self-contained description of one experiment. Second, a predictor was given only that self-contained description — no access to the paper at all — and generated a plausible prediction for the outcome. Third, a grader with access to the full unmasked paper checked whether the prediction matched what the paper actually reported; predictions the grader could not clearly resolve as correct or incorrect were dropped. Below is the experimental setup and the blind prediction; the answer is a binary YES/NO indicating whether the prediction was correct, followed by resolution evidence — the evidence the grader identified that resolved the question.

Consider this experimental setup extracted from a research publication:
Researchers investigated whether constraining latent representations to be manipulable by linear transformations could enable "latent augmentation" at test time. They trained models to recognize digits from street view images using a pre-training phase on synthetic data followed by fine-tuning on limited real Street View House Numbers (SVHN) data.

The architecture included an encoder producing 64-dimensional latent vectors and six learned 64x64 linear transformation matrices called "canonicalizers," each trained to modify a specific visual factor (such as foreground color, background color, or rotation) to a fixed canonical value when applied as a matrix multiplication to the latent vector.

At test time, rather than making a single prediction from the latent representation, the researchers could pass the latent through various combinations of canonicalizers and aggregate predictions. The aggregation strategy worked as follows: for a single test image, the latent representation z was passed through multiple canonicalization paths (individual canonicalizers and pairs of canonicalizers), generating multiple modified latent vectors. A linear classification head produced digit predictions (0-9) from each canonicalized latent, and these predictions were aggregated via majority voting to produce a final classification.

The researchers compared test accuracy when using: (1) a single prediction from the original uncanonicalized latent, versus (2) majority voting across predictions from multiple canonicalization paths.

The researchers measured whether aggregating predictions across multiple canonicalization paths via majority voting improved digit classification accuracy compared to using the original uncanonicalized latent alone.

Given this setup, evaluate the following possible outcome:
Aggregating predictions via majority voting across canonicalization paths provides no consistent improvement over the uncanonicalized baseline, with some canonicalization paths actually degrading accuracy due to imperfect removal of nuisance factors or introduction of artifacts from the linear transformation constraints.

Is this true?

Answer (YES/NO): NO